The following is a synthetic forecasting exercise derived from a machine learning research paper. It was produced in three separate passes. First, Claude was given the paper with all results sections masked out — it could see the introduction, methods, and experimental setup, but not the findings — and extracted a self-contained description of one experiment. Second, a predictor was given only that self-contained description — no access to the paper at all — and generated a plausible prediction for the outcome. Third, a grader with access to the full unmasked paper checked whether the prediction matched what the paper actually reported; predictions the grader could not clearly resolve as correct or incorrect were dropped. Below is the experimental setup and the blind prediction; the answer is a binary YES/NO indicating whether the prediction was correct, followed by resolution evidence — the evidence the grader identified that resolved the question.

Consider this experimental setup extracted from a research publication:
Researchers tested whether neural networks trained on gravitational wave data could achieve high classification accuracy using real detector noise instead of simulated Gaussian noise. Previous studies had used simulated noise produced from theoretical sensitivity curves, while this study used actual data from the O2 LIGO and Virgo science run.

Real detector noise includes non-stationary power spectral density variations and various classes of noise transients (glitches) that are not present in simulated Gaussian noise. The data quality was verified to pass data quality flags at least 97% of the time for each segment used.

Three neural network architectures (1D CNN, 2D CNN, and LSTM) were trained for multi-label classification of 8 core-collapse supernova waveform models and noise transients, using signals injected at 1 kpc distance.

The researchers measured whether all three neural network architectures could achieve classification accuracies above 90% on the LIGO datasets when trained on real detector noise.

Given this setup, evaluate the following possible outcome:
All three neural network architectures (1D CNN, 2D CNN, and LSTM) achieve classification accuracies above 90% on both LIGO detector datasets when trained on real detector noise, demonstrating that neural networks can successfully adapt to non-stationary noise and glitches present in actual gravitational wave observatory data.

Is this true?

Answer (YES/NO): YES